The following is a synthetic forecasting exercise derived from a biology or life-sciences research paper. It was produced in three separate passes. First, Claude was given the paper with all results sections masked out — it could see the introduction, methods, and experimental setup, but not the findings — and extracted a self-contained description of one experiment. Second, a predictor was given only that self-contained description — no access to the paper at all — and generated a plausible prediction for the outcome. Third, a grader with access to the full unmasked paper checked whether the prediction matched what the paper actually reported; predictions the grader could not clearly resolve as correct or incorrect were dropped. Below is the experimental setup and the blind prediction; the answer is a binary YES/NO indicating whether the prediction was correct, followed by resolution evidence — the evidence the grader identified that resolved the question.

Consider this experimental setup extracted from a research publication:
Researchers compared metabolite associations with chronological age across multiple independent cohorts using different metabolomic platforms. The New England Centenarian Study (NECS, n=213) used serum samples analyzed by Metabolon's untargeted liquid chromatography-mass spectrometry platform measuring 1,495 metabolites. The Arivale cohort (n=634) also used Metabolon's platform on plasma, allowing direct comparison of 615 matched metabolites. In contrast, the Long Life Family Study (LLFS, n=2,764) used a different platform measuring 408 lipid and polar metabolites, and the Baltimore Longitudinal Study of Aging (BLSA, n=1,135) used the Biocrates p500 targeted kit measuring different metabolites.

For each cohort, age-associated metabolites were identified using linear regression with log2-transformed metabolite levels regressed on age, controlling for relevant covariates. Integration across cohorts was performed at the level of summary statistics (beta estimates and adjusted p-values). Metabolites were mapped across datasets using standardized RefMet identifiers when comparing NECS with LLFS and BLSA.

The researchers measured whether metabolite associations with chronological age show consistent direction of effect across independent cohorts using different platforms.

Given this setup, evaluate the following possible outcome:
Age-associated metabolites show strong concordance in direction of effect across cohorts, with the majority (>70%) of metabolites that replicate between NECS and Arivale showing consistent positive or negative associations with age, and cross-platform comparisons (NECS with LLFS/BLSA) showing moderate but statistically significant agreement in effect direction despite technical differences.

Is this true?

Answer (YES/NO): NO